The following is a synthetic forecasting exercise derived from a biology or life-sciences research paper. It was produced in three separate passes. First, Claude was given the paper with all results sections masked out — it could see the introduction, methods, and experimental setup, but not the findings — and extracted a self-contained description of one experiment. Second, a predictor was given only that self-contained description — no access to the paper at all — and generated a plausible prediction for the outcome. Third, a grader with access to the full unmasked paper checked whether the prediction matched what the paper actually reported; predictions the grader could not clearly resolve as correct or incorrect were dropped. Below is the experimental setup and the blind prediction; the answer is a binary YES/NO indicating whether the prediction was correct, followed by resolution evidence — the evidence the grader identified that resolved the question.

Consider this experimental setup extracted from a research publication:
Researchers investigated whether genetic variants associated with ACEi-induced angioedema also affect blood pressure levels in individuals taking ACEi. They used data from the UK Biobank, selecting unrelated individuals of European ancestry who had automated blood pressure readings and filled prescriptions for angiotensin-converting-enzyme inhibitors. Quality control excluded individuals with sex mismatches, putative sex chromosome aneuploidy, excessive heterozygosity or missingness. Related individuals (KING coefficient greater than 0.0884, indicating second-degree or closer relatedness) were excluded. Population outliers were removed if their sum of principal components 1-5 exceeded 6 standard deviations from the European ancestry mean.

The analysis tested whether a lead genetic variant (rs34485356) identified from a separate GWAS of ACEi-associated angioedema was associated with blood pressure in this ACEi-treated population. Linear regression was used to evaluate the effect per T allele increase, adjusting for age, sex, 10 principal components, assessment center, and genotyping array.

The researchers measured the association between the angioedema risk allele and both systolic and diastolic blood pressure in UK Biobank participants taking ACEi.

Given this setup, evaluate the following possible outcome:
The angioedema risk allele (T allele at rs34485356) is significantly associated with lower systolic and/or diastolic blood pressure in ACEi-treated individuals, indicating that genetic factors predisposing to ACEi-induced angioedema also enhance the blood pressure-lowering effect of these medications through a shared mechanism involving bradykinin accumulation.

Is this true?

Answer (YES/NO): YES